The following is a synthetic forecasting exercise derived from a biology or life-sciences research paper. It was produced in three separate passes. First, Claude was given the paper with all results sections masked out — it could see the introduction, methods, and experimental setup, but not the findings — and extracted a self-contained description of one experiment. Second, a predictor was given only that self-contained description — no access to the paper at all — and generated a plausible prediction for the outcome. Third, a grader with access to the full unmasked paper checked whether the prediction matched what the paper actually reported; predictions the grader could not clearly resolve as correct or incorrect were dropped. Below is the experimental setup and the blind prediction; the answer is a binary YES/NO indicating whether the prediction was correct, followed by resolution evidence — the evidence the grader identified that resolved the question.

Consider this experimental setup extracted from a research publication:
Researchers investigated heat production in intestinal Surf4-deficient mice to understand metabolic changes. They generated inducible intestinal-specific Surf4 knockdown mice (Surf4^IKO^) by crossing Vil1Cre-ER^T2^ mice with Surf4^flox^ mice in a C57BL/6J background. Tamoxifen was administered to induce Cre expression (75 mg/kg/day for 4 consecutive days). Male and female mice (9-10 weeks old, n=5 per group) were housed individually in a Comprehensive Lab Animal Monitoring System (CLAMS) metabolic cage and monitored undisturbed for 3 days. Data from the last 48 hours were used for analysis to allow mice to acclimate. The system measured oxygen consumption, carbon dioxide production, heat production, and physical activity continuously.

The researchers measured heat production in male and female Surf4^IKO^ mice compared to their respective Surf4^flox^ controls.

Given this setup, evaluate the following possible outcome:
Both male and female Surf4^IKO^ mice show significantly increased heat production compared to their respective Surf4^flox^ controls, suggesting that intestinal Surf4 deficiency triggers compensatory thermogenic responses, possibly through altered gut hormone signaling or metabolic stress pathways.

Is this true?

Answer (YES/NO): NO